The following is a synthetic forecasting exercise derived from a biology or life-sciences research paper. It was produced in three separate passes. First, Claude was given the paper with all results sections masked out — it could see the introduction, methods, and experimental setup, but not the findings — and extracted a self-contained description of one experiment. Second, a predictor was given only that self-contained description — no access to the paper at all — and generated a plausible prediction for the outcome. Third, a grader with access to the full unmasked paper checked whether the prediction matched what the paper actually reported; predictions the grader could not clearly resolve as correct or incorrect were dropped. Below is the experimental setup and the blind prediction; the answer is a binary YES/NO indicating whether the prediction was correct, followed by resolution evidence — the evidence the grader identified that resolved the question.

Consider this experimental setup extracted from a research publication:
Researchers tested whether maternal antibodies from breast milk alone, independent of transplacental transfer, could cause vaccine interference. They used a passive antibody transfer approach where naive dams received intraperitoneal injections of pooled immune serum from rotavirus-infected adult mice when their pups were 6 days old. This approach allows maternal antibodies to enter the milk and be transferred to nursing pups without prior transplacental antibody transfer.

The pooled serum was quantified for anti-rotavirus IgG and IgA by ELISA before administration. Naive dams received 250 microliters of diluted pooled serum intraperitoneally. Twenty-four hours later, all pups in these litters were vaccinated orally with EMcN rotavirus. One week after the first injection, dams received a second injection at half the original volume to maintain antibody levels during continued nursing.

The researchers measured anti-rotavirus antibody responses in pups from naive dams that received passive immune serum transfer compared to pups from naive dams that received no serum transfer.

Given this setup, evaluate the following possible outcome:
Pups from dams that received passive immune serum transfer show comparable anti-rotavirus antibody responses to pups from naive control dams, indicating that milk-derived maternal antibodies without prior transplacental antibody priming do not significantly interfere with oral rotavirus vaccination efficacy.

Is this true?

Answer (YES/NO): NO